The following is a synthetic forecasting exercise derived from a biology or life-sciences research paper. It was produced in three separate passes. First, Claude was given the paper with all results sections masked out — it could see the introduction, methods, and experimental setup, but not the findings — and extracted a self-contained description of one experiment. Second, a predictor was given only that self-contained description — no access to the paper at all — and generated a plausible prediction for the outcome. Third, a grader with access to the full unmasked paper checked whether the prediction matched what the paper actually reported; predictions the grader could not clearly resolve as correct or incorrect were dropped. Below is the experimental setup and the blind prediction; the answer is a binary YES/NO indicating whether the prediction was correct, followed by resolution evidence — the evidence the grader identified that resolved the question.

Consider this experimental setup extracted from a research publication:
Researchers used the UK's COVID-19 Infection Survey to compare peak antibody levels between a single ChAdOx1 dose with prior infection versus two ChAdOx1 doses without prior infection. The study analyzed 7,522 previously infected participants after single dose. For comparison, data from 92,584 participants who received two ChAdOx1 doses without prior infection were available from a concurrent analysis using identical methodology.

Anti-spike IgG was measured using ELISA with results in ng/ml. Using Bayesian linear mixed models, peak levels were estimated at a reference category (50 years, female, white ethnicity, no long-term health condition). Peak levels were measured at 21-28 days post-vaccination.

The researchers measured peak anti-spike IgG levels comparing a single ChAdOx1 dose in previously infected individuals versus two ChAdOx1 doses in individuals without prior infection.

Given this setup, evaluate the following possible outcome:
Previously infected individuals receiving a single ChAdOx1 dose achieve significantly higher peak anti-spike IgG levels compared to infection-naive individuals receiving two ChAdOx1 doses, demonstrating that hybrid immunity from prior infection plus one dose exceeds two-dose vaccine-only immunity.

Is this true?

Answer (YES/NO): YES